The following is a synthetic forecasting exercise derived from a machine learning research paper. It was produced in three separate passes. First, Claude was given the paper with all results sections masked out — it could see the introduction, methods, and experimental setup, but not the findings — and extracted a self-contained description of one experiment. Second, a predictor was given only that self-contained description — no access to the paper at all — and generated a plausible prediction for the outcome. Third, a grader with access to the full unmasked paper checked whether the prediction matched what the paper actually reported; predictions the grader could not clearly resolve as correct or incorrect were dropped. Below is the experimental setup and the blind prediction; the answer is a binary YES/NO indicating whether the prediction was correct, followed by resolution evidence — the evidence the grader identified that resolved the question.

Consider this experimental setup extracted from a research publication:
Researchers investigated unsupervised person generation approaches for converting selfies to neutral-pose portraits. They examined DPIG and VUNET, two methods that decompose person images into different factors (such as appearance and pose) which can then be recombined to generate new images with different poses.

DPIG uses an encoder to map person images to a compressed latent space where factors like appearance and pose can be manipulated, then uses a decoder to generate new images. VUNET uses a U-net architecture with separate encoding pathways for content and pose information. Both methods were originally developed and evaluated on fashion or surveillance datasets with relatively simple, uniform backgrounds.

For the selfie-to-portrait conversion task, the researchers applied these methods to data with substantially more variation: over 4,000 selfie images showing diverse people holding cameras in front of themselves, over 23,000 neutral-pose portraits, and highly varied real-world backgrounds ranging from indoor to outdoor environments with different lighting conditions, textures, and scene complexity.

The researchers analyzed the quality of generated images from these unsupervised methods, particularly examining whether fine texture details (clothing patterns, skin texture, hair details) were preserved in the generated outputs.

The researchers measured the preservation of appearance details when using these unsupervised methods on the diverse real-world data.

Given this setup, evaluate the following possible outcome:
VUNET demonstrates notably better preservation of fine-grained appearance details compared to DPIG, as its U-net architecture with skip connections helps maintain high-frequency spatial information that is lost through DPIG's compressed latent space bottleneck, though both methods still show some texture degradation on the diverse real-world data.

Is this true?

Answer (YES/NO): NO